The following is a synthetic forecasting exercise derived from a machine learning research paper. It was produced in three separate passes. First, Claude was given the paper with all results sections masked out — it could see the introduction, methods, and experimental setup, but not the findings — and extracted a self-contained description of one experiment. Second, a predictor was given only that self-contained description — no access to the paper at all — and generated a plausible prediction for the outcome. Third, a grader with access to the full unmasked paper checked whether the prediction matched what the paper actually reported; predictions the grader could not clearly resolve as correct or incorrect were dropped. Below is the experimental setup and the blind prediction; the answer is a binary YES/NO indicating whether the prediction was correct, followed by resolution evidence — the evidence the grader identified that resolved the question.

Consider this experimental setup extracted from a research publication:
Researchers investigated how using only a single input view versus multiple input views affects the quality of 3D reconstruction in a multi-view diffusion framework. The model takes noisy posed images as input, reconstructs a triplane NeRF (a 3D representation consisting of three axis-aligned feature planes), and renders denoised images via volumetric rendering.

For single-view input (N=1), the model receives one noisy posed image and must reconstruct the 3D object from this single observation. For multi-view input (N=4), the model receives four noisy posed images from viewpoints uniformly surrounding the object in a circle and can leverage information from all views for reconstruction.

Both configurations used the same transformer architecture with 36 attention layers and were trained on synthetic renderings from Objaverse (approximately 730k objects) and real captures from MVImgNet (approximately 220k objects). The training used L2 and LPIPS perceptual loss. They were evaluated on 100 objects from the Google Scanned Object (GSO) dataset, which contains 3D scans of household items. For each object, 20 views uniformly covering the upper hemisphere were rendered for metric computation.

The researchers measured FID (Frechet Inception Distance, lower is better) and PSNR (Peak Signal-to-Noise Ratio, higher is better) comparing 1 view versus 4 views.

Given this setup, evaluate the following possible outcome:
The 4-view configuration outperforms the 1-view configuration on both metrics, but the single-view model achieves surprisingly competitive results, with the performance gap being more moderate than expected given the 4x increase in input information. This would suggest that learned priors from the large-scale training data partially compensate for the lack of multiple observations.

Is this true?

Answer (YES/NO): NO